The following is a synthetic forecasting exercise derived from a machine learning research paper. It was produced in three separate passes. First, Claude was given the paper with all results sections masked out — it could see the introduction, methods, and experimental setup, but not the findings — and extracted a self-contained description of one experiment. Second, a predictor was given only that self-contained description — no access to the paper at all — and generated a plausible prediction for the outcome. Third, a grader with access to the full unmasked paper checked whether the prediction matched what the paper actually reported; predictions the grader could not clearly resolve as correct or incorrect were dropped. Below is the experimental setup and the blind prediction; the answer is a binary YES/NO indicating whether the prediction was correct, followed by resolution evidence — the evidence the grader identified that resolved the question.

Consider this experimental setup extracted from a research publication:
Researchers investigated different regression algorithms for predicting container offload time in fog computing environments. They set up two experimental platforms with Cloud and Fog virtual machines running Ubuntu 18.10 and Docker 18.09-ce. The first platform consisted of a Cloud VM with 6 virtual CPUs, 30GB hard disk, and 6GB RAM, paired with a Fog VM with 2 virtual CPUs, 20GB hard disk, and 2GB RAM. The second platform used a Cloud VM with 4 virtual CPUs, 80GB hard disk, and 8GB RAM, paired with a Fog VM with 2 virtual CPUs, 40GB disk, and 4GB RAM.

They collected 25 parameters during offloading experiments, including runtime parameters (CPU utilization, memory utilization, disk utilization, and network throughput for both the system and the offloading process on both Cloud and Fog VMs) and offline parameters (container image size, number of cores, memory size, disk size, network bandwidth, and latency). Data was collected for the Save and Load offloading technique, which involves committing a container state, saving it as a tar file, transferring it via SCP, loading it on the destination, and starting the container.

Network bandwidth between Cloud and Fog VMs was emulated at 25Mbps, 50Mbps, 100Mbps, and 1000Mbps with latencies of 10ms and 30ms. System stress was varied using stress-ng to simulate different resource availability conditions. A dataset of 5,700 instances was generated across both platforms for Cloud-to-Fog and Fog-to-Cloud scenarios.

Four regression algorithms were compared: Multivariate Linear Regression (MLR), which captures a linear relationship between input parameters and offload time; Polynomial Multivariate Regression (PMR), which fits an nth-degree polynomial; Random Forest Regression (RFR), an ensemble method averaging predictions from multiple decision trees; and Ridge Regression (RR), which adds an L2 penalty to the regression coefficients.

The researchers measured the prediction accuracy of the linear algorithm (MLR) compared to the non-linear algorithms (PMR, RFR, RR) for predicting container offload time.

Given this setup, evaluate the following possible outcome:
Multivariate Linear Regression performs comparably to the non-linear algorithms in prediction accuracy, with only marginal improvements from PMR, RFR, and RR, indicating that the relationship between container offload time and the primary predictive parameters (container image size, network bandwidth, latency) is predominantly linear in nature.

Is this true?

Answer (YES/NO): NO